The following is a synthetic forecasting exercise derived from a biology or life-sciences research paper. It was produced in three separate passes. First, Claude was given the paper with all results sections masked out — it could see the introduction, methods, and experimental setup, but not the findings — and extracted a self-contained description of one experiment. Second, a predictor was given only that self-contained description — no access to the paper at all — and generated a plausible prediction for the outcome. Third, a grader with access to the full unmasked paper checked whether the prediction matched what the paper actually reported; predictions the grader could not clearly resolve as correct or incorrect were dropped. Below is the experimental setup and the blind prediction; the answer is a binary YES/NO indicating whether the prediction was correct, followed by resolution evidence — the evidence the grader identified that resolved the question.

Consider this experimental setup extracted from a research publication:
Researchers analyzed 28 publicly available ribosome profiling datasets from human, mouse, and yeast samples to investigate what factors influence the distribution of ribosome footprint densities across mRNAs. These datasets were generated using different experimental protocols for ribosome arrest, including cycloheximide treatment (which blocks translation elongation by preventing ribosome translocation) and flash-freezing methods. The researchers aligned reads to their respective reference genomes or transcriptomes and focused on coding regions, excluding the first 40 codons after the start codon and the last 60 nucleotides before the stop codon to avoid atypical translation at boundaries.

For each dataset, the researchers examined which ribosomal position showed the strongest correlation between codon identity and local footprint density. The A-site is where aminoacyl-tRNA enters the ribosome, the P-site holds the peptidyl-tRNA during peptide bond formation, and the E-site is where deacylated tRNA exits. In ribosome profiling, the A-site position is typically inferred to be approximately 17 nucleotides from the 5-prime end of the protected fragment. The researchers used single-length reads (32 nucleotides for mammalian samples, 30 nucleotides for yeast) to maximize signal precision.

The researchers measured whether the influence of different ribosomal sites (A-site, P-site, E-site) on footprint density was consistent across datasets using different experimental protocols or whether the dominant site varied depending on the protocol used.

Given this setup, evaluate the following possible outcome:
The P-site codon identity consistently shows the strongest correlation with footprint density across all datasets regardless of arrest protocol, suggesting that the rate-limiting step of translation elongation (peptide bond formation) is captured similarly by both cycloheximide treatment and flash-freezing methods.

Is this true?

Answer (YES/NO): NO